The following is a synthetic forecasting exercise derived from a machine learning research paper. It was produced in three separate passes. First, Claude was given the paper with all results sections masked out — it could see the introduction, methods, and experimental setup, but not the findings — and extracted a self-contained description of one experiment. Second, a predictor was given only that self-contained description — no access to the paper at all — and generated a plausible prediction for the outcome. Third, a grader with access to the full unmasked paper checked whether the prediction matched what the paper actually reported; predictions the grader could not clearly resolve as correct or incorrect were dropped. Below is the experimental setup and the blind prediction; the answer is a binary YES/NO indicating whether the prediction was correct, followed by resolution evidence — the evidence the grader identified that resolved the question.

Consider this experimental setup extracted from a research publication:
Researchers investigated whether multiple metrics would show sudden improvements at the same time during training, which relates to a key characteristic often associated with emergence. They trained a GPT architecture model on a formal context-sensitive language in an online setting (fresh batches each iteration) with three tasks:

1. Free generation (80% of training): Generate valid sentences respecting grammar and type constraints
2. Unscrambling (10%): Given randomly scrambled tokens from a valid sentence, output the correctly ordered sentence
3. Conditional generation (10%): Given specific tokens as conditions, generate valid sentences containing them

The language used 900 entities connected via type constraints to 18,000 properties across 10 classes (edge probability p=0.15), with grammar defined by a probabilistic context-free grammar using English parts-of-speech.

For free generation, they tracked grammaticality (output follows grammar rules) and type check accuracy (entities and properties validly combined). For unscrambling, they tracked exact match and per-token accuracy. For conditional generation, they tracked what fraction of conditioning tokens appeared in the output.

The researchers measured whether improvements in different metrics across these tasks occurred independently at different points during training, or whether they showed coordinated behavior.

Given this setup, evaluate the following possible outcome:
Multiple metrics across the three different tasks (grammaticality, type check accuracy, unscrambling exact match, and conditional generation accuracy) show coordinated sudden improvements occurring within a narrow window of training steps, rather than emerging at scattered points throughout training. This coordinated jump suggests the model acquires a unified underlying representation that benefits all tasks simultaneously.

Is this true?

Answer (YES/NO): NO